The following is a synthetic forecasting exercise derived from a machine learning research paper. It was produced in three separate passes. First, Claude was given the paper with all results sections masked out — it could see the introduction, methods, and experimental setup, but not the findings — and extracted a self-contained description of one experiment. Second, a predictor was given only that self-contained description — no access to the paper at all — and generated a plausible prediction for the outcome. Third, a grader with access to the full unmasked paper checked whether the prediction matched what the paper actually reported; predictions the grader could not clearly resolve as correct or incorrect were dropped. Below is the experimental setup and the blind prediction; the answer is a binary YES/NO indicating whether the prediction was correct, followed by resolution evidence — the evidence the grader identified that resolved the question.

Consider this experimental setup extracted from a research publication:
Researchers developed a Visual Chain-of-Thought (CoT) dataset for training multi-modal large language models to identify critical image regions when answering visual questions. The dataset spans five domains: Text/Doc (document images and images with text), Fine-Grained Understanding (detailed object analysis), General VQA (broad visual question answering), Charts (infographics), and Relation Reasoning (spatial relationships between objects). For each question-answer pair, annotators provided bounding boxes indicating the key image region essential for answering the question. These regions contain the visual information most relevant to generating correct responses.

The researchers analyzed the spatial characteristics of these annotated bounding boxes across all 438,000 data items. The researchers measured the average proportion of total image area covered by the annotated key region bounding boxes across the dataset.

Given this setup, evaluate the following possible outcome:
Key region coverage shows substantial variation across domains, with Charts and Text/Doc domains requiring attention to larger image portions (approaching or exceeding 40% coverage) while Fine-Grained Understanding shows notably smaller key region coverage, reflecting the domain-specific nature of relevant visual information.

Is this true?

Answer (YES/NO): NO